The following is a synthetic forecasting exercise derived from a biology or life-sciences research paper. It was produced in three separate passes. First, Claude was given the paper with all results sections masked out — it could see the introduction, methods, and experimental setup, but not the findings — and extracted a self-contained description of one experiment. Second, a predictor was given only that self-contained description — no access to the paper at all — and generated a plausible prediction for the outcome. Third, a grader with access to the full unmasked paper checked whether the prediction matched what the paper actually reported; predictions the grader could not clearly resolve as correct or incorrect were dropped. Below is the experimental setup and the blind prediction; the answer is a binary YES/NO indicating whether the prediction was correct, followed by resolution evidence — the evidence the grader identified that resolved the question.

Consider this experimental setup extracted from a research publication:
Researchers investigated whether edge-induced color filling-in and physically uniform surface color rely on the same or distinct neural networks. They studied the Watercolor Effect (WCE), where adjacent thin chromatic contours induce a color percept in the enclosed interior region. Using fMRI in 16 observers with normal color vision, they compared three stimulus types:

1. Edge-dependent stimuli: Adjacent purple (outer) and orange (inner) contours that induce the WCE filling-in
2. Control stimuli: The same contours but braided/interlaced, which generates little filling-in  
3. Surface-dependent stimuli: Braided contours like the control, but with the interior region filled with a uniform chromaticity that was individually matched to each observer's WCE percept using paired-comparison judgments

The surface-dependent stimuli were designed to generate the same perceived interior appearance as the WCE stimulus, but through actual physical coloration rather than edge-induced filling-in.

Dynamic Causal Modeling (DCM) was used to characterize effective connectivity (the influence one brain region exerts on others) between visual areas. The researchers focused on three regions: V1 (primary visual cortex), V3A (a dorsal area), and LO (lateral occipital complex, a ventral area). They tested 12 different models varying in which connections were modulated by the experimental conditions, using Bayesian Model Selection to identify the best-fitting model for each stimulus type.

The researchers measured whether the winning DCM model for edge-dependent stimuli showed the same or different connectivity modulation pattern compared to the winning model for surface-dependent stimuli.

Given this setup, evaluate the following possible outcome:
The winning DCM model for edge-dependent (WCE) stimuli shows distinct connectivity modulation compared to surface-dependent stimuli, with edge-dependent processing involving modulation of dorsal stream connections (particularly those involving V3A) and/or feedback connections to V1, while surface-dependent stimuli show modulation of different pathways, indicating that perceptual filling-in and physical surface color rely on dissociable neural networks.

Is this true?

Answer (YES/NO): YES